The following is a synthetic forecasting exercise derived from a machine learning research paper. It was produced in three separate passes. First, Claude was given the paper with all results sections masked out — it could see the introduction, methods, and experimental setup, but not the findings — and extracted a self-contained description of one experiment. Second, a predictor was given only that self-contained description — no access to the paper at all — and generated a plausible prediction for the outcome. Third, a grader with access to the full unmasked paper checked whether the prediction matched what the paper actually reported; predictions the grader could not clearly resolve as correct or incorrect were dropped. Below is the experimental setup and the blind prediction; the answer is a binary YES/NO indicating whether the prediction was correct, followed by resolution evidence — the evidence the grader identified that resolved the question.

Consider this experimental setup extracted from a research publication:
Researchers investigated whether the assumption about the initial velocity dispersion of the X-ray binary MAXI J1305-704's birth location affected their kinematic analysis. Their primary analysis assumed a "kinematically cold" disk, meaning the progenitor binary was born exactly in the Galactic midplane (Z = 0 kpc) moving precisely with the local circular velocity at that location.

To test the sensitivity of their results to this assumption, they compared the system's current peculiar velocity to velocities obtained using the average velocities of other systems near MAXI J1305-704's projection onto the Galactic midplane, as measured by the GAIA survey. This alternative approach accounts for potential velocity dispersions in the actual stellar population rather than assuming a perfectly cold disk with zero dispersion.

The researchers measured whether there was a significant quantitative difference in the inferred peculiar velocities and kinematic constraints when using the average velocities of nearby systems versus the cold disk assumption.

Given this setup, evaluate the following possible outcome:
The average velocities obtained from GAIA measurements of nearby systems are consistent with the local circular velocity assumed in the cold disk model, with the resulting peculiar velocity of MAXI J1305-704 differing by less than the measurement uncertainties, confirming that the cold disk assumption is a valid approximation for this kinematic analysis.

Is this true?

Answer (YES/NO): YES